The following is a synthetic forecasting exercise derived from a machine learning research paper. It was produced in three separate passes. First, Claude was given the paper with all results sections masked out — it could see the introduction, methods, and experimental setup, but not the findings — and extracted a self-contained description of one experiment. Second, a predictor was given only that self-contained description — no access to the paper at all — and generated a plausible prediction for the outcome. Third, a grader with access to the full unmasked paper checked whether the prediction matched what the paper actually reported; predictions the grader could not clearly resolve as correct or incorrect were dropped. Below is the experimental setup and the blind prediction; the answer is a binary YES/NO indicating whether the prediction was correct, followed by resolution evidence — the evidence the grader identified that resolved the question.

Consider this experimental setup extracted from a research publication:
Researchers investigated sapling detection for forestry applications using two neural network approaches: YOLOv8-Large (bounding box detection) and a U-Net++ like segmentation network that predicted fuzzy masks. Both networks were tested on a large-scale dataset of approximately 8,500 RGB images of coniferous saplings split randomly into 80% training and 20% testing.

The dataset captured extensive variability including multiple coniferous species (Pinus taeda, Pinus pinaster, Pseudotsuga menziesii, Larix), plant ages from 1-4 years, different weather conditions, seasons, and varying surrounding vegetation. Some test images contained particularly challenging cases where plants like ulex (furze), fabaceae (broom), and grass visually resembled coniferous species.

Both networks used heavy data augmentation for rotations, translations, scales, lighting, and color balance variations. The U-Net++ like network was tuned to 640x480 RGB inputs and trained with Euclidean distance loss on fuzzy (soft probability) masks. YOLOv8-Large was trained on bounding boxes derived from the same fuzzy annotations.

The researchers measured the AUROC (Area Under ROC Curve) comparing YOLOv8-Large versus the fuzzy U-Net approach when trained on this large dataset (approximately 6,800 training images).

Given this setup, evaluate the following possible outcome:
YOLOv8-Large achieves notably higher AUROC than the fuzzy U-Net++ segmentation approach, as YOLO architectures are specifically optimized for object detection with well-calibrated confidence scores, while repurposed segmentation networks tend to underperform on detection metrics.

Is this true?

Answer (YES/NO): YES